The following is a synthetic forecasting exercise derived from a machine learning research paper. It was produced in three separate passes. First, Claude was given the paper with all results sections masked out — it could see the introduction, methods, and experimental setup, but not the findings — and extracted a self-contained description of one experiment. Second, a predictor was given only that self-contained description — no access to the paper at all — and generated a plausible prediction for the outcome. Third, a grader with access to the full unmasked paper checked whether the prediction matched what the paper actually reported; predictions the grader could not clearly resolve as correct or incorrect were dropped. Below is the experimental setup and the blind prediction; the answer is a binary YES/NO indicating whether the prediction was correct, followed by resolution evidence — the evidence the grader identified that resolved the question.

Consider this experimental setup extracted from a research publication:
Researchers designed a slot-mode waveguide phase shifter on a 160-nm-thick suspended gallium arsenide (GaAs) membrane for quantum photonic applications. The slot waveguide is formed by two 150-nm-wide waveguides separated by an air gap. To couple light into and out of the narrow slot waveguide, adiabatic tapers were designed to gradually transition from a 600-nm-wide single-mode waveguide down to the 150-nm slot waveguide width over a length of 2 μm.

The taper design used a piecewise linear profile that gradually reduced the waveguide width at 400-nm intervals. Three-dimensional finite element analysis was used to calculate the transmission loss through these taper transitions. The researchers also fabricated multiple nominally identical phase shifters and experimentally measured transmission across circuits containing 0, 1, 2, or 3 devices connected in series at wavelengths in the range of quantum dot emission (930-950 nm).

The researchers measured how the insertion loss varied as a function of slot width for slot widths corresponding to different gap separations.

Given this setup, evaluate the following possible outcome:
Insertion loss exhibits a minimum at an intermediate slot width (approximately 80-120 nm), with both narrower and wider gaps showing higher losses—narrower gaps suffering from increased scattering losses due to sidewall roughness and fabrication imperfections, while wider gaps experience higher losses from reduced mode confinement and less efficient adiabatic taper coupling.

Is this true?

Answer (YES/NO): NO